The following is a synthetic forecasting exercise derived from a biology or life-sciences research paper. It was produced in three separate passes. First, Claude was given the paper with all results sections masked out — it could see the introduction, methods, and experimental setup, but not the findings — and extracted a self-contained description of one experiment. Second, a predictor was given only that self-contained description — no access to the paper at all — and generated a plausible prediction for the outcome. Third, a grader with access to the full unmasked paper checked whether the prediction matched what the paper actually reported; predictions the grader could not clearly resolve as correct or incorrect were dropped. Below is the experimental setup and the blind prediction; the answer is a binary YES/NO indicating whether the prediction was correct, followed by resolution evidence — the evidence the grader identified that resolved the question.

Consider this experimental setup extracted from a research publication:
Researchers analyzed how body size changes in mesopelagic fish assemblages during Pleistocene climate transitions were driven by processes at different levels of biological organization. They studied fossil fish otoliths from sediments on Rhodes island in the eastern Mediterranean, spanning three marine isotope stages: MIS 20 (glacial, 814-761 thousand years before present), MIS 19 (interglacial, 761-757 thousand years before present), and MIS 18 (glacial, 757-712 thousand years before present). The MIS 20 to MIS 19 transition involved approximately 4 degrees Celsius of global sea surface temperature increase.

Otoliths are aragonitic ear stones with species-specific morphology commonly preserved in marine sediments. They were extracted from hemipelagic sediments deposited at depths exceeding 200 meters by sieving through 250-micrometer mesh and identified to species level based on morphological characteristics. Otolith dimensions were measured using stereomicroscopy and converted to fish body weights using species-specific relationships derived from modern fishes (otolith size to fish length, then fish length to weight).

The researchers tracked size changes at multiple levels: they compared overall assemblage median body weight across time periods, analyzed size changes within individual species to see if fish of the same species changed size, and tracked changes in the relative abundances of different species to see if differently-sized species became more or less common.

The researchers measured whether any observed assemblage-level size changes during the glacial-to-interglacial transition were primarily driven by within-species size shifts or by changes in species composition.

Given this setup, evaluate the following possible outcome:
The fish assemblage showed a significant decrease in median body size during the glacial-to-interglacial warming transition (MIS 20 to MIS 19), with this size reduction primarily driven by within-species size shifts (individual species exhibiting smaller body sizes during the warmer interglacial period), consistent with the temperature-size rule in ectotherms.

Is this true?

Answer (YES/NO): NO